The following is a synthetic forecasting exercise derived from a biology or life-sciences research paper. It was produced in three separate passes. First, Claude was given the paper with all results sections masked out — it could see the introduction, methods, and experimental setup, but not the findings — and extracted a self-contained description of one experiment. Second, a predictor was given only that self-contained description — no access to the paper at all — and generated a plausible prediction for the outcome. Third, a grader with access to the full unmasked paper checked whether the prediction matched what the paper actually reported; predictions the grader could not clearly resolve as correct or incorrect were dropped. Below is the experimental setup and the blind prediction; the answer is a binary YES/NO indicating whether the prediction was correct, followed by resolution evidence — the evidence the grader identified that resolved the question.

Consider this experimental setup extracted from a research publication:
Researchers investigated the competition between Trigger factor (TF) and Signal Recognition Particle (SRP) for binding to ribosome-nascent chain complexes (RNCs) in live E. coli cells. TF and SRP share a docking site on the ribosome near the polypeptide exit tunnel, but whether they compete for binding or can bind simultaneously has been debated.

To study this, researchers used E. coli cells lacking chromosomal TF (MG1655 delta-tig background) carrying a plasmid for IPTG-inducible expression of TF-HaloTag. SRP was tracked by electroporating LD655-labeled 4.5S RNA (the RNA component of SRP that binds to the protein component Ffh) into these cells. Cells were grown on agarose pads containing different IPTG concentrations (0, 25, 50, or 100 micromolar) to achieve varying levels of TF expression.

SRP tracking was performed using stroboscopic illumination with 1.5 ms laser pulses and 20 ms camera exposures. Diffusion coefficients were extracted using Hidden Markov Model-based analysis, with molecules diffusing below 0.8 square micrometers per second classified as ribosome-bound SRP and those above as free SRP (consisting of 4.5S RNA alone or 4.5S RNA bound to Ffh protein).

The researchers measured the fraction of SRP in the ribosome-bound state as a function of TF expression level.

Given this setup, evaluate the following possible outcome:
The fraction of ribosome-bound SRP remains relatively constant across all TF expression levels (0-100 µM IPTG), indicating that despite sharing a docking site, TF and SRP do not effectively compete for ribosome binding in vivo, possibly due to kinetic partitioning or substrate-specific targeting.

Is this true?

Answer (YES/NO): NO